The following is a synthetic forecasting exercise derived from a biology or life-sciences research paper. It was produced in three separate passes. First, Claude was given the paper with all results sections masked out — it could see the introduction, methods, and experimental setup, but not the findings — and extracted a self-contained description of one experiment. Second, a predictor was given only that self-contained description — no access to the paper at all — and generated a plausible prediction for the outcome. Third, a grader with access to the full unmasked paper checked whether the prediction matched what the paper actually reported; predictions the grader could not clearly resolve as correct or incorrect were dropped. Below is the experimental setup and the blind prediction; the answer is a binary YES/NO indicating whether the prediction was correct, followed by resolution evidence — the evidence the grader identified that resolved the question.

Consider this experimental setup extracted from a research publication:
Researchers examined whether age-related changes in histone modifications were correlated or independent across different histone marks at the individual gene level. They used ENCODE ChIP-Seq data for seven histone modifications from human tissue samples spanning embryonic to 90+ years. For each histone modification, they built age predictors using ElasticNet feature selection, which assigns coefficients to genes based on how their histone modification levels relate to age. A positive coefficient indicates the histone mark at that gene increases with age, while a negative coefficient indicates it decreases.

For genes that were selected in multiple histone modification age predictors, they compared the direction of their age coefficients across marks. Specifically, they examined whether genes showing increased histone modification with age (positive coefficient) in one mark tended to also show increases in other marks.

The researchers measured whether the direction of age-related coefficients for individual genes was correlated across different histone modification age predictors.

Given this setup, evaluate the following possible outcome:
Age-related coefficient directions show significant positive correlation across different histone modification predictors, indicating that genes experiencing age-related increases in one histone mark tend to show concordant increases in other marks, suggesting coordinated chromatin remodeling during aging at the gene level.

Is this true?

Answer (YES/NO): NO